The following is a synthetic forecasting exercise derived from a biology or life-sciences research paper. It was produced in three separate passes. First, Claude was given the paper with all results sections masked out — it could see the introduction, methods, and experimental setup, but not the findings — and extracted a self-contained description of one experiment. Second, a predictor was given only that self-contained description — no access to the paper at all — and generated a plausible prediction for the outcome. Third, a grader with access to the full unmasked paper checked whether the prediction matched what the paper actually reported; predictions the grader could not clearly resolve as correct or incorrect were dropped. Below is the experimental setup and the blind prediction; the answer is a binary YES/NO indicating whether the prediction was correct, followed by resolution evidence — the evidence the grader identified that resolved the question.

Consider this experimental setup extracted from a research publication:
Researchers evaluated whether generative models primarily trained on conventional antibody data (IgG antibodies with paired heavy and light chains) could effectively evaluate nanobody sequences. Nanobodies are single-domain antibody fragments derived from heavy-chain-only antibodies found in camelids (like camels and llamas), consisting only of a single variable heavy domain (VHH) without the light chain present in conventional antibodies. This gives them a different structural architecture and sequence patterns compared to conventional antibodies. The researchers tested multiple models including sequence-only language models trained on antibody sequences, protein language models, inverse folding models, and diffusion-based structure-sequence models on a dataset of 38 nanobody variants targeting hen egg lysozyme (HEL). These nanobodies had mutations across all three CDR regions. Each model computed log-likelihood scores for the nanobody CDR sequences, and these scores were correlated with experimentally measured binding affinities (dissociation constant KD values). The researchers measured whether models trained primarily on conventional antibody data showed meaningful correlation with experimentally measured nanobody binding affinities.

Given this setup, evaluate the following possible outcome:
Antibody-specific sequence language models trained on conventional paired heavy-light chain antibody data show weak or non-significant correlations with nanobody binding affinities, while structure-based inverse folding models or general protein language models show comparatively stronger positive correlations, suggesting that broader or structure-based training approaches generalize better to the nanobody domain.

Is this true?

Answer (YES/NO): NO